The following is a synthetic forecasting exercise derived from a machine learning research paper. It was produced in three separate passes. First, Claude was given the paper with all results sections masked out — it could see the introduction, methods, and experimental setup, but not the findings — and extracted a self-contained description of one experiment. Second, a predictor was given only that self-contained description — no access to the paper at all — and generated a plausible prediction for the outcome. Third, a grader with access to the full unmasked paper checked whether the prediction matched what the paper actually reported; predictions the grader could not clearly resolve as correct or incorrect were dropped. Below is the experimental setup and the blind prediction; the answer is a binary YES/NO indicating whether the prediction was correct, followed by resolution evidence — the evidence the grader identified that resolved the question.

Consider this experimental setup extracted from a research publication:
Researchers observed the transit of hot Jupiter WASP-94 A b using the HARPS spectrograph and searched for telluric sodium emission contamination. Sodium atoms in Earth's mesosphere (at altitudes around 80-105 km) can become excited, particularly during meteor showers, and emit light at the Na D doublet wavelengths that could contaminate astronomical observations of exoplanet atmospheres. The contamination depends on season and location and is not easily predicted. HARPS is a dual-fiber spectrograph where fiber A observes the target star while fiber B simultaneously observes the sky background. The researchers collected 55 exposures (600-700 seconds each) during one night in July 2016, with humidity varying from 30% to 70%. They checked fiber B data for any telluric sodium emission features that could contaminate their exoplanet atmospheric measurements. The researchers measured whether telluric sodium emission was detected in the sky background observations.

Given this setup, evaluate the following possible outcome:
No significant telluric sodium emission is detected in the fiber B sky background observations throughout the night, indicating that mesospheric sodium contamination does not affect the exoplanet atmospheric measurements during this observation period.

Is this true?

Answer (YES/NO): YES